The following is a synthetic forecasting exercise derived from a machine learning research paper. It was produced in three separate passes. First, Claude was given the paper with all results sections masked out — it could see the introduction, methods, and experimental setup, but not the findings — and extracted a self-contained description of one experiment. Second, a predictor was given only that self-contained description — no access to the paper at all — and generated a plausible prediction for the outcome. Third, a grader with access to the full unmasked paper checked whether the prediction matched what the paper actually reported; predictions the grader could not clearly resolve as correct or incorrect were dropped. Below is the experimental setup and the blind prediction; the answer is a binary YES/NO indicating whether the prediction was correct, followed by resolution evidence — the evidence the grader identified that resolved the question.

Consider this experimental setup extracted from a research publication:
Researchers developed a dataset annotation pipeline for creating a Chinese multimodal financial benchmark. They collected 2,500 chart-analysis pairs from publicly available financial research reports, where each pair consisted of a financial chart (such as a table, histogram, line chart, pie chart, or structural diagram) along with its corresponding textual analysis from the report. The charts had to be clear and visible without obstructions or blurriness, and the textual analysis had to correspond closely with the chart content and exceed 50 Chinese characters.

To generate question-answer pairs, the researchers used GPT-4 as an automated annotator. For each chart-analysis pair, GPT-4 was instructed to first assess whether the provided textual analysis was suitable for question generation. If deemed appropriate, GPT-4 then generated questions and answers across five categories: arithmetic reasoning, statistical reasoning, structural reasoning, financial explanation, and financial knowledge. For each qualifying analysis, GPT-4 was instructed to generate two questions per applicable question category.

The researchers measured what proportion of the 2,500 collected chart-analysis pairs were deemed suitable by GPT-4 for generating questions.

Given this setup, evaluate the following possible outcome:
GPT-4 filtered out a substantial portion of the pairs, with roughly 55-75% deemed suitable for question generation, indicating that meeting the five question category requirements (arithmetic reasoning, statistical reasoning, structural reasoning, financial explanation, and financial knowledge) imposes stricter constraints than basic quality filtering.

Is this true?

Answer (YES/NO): NO